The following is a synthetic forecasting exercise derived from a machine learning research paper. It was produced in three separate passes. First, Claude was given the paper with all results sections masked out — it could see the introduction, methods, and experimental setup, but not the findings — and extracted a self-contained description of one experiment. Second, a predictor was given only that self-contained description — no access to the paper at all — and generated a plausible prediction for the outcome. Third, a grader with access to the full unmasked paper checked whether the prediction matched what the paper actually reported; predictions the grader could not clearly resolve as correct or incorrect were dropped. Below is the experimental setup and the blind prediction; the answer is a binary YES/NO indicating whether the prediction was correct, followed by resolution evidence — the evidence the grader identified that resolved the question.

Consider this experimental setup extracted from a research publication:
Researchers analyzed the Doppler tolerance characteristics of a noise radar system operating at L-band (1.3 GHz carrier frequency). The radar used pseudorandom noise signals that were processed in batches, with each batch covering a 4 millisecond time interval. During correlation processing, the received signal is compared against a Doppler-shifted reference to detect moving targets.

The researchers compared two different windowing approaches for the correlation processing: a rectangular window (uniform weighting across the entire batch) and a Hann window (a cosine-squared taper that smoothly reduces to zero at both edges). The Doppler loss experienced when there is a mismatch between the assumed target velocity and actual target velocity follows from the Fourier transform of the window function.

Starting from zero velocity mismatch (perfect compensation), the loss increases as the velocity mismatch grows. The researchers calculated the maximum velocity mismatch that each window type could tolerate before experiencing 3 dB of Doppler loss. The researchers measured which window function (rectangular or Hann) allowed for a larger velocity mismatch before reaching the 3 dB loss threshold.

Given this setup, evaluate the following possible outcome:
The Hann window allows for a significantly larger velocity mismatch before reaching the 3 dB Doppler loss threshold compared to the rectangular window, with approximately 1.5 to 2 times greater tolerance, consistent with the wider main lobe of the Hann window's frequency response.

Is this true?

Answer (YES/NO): YES